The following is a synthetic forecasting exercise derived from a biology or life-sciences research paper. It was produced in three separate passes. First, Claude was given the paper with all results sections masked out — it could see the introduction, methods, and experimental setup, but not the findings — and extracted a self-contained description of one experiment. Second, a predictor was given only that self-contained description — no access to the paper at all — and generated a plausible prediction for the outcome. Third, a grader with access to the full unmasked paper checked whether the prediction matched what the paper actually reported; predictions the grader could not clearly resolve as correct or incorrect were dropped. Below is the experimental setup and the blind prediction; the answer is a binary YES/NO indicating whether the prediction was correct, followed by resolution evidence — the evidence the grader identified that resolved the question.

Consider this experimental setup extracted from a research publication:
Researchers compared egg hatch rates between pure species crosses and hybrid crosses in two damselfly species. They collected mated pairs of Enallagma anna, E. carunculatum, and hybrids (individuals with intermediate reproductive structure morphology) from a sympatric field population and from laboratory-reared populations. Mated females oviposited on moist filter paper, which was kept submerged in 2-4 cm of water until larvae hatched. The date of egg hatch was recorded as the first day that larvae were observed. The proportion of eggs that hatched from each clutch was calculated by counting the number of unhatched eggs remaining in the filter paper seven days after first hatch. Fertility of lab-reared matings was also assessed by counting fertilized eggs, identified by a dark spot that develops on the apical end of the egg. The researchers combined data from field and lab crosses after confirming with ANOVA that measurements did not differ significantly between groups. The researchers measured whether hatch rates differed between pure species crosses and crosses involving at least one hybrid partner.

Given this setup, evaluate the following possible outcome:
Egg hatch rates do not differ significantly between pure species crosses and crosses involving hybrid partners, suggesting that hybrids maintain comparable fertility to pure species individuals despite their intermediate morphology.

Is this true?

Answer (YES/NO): YES